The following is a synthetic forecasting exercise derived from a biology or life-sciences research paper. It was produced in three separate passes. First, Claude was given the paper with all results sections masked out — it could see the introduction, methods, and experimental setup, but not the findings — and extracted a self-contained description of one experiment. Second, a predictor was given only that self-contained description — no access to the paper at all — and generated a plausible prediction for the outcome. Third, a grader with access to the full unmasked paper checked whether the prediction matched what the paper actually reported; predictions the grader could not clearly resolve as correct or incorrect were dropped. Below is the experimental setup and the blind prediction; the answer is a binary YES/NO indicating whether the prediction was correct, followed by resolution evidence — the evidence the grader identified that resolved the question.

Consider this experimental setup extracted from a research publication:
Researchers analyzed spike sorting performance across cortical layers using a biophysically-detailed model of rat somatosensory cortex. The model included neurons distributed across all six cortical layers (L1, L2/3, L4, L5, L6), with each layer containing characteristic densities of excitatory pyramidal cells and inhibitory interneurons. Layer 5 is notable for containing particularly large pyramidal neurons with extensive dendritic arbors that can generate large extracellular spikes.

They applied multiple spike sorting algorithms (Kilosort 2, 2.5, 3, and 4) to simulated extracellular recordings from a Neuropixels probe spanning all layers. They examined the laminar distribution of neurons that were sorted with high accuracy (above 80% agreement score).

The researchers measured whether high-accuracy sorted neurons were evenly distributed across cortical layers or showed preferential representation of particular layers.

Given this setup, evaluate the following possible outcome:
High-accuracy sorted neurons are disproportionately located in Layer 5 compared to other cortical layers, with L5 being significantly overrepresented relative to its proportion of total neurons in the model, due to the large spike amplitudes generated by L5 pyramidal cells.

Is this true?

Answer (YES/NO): YES